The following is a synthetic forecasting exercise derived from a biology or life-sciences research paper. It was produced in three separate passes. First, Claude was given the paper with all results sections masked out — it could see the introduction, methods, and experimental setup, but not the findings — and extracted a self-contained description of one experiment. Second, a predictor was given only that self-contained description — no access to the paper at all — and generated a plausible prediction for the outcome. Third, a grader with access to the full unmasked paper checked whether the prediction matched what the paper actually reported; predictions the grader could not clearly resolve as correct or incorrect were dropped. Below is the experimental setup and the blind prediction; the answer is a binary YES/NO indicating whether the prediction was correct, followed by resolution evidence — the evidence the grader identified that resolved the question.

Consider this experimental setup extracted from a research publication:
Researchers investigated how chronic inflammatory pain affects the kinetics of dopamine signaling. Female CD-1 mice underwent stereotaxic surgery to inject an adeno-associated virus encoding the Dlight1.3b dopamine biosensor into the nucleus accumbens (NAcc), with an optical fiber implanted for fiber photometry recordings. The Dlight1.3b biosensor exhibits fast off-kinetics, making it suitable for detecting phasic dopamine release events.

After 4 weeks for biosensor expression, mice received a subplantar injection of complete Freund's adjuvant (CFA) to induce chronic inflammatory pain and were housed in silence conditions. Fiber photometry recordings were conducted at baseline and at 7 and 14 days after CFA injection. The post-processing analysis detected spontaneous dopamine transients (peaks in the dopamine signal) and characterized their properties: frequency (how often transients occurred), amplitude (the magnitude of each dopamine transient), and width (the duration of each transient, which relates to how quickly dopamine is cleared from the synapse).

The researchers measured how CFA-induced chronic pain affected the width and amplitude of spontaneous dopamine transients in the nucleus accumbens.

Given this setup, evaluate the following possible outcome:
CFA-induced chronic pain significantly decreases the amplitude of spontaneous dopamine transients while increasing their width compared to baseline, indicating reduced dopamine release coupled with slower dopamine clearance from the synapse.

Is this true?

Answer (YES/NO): NO